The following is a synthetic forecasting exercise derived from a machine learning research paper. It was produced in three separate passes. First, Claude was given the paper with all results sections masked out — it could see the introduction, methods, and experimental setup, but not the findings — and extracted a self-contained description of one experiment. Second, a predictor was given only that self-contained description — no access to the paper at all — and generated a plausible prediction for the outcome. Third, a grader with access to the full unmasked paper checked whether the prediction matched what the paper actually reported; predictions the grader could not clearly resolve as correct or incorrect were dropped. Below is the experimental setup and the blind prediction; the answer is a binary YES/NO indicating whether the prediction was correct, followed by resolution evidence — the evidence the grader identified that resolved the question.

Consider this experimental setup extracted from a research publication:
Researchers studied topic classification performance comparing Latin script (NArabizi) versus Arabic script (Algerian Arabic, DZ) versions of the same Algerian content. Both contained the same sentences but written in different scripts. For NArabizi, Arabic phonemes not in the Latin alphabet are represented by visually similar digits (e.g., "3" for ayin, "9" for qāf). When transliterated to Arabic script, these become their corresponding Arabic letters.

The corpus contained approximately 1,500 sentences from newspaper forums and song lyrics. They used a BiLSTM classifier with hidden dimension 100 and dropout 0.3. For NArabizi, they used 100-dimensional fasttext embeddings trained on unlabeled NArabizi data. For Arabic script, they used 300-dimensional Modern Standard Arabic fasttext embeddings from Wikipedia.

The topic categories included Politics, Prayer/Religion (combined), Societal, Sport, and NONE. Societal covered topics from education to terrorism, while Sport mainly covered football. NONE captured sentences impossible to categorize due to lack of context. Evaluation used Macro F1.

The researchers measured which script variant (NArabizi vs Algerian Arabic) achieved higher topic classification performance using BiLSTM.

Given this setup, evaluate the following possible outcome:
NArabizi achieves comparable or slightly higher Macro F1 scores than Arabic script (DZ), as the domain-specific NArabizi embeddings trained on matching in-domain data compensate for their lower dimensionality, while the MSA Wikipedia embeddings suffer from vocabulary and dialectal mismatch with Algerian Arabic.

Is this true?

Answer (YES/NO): NO